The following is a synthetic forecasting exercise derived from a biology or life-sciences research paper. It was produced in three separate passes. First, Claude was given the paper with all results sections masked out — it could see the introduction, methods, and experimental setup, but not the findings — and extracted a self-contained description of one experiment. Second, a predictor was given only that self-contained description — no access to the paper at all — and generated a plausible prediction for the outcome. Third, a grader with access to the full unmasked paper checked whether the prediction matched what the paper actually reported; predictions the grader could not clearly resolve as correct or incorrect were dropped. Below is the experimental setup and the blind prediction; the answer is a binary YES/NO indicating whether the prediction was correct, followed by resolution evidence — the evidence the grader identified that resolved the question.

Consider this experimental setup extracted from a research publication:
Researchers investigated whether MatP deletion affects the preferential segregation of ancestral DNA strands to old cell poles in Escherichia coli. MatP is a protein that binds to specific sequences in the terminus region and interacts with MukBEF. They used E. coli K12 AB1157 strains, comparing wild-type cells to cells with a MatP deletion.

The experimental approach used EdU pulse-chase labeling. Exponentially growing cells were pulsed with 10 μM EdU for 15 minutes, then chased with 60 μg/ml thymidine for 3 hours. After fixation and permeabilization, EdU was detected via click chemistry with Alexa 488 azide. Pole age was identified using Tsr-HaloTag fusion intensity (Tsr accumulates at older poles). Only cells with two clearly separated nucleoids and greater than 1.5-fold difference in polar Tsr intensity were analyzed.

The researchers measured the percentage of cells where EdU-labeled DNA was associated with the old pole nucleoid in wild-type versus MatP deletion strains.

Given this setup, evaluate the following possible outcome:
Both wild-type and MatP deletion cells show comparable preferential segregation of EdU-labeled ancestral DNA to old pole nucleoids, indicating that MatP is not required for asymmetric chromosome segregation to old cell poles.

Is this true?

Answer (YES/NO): NO